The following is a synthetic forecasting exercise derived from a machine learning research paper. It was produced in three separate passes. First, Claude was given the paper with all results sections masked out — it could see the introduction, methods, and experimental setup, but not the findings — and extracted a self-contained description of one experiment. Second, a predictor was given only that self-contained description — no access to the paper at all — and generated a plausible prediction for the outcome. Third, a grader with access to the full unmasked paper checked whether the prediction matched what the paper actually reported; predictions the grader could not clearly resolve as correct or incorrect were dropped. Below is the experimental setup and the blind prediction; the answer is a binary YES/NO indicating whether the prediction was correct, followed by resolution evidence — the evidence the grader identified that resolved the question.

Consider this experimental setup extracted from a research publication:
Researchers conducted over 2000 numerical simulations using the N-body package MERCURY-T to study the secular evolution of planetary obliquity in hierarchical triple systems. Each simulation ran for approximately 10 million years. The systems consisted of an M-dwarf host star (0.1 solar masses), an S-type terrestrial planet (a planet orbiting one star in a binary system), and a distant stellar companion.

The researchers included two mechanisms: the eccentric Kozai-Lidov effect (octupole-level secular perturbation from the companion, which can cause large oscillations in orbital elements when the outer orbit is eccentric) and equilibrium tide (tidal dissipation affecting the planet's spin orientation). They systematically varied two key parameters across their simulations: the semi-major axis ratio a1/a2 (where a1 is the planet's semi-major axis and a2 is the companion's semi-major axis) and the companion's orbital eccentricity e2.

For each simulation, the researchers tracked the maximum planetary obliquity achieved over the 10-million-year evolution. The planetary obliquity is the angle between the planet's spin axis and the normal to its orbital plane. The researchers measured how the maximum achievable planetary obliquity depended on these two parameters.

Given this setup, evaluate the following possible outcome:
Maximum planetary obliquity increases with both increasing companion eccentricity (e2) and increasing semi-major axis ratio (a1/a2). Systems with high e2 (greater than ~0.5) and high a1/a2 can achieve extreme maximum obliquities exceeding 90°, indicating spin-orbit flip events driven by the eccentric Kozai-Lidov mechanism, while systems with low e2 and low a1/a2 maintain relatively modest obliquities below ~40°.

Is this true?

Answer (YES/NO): NO